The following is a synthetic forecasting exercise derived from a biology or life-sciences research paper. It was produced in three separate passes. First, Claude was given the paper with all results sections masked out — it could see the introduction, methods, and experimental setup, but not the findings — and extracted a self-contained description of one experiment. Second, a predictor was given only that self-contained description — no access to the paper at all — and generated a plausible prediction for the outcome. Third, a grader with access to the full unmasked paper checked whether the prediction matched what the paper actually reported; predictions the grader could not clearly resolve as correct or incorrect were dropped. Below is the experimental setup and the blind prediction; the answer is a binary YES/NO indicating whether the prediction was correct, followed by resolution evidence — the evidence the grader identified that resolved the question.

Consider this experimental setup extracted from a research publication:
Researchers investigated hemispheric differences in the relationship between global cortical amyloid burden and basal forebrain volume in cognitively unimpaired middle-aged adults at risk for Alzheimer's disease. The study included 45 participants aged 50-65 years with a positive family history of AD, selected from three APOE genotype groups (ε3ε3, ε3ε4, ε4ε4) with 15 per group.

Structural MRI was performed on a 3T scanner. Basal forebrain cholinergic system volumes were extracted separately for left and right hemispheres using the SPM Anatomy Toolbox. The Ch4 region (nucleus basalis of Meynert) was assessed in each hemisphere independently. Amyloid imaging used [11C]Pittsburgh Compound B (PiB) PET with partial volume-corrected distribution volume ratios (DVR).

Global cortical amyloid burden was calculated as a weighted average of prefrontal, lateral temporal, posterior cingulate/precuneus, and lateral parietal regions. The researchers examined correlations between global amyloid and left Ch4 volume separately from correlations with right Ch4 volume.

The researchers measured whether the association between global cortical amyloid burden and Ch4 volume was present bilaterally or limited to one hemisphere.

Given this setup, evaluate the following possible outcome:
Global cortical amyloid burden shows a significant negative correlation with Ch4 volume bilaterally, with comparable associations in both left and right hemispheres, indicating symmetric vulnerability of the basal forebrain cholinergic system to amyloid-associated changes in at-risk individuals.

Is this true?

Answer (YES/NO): YES